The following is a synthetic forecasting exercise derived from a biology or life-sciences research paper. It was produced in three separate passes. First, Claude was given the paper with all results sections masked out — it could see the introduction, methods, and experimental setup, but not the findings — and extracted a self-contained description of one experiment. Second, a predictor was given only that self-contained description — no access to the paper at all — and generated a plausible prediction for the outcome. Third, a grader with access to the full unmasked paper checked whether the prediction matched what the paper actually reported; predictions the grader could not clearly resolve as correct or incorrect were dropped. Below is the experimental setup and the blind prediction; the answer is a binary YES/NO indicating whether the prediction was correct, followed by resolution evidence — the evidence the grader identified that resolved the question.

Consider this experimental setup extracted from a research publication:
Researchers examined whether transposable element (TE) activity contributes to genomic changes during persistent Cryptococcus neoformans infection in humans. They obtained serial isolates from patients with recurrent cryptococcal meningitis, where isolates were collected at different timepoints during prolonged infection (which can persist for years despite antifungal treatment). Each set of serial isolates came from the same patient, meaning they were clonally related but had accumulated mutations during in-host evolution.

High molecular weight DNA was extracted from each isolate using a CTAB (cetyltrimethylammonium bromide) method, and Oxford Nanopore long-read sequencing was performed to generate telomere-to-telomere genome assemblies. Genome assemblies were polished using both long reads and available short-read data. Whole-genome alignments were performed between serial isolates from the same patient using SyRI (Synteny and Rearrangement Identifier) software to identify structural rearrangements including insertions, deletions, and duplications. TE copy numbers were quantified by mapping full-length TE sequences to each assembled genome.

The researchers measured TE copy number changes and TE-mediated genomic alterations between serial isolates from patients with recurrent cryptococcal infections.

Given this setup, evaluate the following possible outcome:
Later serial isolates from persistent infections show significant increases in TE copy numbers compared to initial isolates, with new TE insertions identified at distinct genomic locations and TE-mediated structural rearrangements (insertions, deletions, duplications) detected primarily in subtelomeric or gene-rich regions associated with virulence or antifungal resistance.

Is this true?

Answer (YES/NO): NO